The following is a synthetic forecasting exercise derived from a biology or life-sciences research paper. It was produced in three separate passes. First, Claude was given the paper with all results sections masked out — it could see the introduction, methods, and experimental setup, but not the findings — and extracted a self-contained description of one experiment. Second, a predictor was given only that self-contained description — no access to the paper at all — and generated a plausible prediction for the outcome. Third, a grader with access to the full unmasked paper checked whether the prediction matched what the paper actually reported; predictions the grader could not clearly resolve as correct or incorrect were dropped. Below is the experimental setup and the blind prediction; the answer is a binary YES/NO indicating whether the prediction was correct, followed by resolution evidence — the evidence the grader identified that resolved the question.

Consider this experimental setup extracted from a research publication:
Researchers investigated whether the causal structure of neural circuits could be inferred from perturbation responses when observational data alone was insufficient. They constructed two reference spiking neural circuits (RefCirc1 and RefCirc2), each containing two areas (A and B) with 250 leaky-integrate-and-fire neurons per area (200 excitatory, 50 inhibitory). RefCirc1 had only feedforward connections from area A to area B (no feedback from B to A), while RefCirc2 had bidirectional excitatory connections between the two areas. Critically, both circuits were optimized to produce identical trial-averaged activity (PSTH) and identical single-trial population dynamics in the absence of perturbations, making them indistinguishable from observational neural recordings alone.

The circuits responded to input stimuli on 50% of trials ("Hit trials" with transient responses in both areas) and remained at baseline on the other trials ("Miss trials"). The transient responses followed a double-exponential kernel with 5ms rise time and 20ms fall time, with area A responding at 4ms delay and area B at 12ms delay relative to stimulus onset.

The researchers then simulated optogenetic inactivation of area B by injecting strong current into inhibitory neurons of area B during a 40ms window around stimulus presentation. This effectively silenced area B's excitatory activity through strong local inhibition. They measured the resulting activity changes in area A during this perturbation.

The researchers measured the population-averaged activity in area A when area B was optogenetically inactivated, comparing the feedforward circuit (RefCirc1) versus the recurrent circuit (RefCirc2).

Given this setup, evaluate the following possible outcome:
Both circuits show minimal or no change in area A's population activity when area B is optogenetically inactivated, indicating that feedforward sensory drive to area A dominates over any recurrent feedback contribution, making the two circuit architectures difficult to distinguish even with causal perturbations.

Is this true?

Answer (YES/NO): NO